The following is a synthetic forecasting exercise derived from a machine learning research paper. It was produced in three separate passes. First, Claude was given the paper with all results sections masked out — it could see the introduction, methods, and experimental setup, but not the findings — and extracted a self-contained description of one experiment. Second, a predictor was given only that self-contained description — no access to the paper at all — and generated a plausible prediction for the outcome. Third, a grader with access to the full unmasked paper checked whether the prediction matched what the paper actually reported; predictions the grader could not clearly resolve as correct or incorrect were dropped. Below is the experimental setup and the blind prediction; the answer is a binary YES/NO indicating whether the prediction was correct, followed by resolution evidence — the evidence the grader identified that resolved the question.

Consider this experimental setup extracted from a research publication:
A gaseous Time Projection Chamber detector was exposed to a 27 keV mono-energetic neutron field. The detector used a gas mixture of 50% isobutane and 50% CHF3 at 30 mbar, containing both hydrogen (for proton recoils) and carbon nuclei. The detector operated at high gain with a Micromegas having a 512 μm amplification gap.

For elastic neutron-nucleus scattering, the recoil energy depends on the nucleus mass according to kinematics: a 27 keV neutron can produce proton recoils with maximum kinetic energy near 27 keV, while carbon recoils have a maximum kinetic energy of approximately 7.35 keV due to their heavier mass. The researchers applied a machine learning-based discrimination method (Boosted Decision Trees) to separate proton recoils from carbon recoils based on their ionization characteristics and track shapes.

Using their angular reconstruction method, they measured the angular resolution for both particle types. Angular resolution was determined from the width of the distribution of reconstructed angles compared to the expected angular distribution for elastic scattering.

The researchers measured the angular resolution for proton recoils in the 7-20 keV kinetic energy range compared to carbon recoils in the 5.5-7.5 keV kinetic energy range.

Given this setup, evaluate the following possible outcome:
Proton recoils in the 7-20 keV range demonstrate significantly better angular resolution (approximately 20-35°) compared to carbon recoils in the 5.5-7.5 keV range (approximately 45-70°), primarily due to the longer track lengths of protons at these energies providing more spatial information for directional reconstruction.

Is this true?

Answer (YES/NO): NO